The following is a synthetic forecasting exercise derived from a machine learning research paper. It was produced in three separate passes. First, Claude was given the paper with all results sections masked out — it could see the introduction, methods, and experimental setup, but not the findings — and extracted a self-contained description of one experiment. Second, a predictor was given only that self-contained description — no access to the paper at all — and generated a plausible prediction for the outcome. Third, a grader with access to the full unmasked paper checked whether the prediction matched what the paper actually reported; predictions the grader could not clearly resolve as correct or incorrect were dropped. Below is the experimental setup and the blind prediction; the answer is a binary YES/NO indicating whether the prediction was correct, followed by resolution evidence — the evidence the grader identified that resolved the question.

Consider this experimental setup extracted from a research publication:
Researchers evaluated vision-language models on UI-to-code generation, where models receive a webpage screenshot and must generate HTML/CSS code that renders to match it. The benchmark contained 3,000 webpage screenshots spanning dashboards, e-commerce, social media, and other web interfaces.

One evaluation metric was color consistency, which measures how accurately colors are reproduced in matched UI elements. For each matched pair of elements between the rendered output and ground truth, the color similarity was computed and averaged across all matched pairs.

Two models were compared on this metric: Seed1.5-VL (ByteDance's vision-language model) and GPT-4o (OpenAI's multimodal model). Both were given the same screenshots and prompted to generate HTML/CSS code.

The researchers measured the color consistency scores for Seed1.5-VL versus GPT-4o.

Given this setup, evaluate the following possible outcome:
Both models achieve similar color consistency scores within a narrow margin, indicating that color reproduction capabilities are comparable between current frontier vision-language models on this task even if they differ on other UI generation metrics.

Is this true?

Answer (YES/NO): YES